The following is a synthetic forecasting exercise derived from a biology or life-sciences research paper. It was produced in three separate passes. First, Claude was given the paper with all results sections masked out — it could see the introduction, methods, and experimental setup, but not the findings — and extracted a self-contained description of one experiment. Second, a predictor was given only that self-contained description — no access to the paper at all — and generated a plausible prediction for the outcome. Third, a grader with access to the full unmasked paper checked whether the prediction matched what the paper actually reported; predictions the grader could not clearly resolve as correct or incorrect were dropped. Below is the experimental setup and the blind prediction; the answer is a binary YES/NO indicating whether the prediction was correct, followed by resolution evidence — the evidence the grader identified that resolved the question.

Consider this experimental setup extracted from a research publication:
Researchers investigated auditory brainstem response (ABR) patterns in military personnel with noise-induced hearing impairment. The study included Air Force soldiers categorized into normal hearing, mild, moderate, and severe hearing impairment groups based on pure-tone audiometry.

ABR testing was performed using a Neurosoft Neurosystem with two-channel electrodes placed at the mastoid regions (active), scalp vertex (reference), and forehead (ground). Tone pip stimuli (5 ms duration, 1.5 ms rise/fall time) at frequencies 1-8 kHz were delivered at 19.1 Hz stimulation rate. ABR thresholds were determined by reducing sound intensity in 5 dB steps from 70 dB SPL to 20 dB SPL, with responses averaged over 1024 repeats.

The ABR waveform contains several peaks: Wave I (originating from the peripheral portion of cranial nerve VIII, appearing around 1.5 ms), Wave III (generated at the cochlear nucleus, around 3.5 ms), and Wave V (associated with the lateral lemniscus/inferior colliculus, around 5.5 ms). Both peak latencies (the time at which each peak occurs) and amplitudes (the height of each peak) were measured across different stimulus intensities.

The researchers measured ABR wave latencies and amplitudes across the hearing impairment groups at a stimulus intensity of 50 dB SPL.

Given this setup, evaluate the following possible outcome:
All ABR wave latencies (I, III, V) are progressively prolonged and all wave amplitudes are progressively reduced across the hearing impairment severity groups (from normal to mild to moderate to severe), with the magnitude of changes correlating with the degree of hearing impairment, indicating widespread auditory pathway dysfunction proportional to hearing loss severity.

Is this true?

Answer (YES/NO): NO